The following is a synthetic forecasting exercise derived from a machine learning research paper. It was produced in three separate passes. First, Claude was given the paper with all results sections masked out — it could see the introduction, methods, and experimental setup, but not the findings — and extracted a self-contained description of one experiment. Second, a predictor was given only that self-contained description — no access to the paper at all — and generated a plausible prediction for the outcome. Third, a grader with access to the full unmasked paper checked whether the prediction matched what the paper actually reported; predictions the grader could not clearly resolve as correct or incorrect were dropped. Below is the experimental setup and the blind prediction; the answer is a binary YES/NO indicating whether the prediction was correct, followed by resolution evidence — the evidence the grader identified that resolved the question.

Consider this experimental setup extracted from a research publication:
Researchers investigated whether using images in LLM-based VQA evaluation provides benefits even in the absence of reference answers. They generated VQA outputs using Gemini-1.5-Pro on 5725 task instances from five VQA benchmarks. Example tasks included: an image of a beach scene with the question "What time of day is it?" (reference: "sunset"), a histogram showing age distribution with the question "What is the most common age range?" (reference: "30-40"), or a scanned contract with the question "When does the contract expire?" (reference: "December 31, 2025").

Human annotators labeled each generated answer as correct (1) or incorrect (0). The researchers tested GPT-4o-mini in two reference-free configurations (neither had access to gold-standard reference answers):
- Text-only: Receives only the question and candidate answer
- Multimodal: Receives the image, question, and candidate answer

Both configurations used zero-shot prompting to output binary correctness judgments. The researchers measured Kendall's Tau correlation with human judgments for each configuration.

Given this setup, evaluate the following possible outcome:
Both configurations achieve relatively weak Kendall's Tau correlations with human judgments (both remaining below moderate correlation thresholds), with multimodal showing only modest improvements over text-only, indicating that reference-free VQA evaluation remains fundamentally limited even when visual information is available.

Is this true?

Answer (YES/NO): NO